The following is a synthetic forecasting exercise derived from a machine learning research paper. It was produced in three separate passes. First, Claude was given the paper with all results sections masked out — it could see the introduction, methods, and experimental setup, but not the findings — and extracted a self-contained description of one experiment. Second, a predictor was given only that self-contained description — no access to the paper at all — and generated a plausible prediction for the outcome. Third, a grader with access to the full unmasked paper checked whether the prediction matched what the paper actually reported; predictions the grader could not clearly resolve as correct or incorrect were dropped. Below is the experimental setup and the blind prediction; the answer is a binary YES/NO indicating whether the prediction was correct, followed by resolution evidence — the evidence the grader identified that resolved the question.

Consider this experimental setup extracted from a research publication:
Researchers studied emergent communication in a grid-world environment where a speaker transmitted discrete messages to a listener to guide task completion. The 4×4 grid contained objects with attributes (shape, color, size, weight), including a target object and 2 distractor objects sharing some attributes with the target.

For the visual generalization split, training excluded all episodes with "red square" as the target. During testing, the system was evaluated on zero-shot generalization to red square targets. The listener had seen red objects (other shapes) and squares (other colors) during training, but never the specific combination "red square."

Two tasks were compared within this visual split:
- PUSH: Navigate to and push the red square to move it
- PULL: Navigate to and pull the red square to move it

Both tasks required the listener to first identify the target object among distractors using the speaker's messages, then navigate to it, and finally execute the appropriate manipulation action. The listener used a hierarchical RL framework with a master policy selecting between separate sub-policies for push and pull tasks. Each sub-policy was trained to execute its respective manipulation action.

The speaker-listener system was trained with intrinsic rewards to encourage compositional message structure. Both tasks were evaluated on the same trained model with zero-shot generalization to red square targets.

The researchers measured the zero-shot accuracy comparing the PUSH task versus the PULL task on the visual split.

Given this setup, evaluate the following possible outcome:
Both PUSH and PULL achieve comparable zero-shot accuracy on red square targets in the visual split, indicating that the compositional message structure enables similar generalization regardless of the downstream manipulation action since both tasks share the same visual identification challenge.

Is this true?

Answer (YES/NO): YES